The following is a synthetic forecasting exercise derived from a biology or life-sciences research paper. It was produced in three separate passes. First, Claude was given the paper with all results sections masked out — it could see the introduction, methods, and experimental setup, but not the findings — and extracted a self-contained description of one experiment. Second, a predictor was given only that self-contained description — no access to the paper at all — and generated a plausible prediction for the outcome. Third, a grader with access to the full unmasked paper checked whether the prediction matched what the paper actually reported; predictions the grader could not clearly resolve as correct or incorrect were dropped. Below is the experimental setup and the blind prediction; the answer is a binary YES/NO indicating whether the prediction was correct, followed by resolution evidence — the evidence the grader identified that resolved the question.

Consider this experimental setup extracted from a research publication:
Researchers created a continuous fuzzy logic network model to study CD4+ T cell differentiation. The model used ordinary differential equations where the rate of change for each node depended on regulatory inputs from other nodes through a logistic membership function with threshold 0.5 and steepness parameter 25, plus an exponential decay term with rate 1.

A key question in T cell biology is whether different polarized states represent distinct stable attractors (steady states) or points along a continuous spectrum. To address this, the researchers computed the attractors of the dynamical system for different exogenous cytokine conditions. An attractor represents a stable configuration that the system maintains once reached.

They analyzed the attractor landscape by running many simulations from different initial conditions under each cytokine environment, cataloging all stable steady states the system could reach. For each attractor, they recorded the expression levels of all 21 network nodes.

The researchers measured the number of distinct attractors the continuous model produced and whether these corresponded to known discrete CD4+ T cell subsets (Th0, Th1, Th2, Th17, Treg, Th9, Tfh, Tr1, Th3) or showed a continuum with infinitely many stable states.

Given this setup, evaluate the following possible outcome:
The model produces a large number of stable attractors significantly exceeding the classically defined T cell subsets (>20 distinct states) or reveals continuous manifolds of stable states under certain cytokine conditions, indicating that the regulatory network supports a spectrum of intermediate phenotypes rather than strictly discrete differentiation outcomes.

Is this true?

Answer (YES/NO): YES